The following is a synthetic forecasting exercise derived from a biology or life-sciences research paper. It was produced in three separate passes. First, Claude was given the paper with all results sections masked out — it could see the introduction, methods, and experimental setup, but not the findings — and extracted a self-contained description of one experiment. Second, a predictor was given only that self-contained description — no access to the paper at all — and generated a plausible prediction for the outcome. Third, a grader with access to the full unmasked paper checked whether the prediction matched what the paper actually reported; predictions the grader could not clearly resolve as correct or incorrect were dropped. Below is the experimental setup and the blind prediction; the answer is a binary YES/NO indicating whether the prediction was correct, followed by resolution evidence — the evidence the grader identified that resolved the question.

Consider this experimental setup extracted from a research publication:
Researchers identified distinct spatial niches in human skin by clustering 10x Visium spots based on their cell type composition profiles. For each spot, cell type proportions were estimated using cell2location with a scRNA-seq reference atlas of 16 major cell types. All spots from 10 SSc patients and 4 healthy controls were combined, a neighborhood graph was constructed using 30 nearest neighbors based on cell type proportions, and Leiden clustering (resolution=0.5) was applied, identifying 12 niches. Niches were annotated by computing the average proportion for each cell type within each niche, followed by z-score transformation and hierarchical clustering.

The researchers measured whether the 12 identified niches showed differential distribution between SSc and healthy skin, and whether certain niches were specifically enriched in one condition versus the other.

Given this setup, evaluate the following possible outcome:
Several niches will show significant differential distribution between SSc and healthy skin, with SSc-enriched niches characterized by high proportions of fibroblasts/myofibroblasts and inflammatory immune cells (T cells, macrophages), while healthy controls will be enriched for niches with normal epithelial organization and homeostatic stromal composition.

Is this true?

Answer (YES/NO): NO